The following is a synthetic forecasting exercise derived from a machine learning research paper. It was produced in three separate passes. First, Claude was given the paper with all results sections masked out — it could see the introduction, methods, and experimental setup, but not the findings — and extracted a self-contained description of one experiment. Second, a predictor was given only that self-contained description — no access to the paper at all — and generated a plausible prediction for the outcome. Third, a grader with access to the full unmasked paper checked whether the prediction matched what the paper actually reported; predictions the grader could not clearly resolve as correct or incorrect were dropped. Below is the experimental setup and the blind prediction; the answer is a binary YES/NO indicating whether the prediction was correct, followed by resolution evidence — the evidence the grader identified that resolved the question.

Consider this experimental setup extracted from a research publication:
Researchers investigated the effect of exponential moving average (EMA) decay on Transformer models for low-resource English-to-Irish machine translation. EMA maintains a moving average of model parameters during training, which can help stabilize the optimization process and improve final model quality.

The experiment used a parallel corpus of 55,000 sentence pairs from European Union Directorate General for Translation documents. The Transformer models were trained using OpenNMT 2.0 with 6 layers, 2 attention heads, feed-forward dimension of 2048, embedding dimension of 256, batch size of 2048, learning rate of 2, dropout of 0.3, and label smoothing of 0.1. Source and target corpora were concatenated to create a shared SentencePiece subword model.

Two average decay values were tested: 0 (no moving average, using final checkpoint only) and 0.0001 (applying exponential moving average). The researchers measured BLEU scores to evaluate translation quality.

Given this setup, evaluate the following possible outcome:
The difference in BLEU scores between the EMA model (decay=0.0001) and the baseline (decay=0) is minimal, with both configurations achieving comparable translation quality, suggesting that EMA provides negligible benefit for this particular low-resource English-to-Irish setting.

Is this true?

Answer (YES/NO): NO